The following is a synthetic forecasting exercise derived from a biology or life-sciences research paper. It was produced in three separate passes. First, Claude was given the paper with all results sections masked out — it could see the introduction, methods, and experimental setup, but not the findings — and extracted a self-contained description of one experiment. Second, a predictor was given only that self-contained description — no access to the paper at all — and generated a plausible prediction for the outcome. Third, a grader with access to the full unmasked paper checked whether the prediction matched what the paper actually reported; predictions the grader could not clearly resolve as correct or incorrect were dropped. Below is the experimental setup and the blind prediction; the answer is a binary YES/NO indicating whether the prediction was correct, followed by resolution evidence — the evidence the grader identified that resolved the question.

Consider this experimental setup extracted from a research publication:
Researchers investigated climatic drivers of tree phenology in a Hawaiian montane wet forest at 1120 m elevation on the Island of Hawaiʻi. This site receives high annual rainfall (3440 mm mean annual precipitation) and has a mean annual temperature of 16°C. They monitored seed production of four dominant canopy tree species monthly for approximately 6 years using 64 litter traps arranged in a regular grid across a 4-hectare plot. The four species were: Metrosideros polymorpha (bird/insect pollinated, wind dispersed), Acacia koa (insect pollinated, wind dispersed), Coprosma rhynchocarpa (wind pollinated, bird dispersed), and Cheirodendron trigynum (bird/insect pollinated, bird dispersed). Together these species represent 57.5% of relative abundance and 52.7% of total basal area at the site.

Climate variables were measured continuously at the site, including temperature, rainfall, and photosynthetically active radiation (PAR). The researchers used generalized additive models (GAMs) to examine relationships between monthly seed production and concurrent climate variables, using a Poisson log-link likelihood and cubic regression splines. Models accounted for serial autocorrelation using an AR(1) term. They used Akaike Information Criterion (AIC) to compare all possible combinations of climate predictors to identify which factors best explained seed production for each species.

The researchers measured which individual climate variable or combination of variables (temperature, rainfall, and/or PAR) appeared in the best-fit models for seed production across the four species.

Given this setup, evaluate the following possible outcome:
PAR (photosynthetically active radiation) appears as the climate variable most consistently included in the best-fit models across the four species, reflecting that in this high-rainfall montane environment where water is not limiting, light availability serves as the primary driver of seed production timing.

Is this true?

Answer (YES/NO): NO